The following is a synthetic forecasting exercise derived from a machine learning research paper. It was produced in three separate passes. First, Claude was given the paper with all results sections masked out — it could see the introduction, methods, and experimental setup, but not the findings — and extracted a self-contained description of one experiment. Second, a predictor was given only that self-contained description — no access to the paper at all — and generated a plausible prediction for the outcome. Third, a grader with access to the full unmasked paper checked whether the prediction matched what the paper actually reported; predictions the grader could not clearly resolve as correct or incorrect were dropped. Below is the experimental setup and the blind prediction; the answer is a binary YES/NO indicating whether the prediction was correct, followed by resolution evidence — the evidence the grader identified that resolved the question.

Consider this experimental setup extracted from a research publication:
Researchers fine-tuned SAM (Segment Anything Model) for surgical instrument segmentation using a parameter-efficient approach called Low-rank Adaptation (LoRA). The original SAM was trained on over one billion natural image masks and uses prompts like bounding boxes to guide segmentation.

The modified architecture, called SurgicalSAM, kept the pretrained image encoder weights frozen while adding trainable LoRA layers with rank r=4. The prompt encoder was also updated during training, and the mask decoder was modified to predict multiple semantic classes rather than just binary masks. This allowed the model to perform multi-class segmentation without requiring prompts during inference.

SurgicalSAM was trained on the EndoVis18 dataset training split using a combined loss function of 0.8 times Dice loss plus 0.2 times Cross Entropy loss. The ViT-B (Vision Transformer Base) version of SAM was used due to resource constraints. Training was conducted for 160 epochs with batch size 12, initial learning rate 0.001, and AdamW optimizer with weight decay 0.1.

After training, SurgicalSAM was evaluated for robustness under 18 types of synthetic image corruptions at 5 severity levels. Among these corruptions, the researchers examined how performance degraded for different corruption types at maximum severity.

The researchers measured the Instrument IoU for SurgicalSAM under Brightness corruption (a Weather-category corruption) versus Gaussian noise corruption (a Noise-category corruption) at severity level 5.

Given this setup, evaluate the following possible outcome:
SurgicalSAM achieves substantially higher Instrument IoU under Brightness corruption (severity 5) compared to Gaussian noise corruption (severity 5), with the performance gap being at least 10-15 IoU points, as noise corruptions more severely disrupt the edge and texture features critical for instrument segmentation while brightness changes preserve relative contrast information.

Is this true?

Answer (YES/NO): YES